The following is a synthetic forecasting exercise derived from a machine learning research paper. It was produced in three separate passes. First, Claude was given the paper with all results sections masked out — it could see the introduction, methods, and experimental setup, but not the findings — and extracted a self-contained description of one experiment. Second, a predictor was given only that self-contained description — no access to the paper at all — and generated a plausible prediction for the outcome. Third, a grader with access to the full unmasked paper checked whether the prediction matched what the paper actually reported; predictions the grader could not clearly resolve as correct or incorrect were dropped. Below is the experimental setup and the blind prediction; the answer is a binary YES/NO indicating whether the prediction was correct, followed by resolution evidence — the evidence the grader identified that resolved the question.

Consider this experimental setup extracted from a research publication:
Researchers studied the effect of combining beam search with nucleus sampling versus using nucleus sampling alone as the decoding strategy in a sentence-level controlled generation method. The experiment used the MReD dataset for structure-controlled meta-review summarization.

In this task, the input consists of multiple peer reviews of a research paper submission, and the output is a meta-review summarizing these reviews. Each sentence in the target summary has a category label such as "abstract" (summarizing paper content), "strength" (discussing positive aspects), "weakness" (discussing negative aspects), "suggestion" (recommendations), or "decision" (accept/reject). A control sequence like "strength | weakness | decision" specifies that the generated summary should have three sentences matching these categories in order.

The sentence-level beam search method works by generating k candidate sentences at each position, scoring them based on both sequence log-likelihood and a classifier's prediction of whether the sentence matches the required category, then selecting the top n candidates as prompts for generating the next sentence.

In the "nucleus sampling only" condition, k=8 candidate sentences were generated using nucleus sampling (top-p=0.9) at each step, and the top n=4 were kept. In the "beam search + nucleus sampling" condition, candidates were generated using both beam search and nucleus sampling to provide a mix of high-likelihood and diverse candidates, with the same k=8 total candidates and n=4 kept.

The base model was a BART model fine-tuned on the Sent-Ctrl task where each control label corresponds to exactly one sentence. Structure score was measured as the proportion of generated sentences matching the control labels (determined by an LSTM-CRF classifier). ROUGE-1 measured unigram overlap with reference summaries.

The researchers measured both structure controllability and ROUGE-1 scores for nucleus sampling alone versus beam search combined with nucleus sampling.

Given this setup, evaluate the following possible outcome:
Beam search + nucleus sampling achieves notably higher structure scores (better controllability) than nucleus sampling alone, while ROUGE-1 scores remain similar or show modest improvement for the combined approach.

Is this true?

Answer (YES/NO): YES